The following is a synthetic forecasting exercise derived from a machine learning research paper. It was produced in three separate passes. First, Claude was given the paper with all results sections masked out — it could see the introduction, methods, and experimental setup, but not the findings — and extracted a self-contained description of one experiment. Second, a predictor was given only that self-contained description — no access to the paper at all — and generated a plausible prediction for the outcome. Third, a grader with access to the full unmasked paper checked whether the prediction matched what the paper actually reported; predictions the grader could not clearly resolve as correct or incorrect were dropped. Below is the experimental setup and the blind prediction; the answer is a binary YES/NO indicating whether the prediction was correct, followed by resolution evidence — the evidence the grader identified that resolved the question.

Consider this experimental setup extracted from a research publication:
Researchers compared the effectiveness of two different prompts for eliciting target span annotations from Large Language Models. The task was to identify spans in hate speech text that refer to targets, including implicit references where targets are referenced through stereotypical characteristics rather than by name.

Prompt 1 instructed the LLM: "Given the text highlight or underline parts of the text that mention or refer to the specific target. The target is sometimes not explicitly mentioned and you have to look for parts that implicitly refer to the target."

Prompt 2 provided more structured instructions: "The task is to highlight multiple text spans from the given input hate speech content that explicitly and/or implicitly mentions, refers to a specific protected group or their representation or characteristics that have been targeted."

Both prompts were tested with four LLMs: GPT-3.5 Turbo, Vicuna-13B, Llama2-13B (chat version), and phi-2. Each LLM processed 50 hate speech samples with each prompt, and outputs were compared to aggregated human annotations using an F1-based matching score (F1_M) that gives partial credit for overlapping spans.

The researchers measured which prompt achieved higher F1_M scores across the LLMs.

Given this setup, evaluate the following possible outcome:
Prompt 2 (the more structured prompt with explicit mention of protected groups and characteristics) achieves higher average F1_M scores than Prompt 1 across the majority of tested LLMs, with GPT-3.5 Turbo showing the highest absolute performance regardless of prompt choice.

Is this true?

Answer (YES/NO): NO